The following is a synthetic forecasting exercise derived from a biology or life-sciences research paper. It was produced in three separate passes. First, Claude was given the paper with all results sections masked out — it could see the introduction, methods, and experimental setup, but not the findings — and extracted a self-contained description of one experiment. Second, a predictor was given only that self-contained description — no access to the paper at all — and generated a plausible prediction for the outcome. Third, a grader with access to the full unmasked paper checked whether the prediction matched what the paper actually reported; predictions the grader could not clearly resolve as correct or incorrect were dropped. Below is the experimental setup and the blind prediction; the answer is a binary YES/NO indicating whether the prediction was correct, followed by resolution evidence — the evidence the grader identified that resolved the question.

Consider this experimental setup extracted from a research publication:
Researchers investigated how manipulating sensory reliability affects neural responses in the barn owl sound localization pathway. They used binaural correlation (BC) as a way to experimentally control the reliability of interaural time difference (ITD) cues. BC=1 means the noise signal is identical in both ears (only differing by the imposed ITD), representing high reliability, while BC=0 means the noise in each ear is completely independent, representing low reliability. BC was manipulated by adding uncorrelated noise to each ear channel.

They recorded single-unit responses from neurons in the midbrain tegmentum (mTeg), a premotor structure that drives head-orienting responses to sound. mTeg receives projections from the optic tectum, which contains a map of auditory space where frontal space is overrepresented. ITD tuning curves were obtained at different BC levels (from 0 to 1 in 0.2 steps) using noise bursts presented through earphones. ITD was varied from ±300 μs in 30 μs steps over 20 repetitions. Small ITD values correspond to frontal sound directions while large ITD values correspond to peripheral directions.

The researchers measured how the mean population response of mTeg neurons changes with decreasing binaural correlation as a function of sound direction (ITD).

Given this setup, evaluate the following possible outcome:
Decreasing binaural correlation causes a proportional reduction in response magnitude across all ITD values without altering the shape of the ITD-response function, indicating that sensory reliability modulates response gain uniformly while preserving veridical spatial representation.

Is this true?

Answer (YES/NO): NO